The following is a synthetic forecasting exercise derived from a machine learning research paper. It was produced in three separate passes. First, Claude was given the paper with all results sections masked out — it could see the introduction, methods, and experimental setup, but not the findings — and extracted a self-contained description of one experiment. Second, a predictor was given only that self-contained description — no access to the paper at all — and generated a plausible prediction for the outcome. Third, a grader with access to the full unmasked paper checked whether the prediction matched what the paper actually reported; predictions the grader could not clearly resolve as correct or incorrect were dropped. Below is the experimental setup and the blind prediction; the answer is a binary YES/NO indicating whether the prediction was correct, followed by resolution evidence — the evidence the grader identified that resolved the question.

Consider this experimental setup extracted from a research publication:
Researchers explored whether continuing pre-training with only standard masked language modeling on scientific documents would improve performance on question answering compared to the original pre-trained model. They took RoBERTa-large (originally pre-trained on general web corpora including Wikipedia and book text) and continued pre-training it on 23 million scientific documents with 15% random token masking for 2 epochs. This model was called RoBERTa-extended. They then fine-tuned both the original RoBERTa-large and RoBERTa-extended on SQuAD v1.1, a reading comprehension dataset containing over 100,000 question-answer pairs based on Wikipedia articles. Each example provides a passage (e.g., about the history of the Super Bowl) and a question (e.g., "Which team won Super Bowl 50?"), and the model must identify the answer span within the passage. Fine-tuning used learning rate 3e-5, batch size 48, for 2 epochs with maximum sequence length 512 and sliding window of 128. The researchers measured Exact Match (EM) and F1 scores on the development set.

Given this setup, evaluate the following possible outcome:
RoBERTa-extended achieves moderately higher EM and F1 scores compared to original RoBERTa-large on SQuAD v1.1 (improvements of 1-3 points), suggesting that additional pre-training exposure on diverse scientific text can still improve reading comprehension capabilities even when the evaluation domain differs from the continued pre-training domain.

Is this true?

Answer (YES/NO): NO